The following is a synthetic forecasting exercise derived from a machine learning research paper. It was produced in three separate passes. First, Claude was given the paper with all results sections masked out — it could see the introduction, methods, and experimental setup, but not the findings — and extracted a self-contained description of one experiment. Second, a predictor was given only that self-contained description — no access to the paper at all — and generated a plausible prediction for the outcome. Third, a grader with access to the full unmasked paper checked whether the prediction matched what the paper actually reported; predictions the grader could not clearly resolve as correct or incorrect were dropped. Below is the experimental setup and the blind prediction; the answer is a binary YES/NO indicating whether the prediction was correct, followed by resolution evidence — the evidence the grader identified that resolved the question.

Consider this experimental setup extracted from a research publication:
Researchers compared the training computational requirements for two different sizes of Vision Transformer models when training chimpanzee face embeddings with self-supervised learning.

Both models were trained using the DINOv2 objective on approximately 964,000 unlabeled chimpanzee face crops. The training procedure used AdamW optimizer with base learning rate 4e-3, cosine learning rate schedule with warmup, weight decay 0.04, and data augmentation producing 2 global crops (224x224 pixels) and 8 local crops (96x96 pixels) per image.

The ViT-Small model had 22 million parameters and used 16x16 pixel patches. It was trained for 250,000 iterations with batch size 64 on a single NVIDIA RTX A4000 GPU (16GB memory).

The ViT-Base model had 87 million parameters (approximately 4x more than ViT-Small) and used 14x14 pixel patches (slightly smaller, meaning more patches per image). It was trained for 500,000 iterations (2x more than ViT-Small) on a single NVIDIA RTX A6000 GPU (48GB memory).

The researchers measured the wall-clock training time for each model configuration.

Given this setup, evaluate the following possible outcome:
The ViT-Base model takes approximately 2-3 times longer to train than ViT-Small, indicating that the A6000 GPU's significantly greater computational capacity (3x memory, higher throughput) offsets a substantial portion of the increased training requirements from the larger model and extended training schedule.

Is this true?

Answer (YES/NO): YES